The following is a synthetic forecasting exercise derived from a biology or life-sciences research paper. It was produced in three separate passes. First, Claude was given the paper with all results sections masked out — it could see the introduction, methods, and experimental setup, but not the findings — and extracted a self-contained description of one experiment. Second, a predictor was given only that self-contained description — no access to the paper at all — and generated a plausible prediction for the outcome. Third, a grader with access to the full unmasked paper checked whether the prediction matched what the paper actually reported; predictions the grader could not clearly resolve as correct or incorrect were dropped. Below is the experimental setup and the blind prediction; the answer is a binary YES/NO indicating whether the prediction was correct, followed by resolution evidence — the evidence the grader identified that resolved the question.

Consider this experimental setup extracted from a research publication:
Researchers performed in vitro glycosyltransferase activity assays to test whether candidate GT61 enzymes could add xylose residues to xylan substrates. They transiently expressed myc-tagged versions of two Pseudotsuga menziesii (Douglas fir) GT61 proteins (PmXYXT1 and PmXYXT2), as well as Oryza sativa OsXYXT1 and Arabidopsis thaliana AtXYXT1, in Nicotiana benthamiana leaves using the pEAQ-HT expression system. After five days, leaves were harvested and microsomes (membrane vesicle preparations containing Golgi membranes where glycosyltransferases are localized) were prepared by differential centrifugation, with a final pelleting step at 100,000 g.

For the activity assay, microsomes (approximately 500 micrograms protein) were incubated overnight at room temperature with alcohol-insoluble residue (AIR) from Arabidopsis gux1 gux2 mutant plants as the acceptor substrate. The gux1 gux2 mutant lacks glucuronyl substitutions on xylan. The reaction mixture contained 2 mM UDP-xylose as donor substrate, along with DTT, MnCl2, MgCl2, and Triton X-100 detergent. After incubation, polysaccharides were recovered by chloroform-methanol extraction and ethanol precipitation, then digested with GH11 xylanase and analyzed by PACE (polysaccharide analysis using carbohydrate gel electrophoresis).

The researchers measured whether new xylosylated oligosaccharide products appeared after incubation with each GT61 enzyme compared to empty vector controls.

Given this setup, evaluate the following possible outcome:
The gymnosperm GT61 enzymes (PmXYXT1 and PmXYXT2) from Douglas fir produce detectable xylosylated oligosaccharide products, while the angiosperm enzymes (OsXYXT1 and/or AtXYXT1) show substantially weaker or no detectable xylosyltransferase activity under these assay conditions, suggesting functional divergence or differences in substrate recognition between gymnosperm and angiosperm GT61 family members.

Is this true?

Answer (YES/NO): NO